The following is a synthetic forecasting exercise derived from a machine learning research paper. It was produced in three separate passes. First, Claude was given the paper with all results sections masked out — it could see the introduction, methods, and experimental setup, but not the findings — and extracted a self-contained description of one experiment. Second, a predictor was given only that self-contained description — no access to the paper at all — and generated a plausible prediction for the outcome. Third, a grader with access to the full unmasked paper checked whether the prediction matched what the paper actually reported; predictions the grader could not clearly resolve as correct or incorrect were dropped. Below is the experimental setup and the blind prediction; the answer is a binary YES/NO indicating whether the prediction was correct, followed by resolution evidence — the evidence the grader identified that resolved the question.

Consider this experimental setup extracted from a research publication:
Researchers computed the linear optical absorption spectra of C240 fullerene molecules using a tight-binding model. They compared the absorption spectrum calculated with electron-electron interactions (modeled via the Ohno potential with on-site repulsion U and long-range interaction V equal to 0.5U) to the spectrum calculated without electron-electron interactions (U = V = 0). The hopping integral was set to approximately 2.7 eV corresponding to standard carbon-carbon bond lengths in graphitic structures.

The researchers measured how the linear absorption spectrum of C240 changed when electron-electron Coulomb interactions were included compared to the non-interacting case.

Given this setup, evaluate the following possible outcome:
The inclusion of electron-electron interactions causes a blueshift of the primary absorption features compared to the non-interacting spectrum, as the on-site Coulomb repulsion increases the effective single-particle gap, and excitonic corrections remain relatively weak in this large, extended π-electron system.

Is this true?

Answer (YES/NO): YES